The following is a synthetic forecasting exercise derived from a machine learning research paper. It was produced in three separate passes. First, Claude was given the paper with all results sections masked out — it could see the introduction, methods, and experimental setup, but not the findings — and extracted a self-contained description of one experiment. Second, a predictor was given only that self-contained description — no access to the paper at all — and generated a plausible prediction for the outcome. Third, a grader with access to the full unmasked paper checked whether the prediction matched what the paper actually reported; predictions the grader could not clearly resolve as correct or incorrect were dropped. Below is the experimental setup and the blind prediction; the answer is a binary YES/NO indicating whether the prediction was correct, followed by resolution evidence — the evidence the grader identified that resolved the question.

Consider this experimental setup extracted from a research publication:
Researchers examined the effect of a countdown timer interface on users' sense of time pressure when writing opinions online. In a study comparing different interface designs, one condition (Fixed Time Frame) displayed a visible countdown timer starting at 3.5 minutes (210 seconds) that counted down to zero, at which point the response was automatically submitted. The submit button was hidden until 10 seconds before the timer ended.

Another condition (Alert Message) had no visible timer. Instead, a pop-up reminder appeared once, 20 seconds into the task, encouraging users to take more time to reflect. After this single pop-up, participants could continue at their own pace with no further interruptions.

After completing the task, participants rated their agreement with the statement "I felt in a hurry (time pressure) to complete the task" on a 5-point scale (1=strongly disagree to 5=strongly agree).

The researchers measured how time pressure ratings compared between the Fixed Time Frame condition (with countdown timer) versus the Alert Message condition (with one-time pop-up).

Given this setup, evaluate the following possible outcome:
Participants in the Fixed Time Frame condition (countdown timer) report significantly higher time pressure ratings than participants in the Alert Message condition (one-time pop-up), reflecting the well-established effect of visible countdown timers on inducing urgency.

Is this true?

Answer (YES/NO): YES